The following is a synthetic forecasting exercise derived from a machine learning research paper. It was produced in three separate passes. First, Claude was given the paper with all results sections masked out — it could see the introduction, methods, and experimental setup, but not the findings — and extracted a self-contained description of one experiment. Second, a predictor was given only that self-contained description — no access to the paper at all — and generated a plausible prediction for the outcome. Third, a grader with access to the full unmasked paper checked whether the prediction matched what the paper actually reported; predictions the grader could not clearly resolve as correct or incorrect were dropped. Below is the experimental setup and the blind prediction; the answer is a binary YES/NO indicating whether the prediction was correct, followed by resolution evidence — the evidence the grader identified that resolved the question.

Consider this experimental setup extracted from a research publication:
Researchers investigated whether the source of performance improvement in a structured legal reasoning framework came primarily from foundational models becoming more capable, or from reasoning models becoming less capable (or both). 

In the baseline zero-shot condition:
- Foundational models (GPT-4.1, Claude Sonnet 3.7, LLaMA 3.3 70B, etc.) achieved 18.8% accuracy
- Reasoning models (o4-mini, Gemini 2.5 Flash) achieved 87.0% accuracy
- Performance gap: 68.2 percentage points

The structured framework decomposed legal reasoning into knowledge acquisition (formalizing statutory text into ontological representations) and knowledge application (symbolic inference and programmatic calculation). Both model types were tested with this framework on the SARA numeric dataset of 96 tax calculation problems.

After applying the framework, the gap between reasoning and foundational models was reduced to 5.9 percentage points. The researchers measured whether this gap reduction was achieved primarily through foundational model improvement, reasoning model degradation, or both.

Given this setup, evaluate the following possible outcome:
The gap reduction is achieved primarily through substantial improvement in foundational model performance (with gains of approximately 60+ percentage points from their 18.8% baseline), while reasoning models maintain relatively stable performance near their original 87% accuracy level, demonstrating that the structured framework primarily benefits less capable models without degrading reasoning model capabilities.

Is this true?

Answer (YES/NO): NO